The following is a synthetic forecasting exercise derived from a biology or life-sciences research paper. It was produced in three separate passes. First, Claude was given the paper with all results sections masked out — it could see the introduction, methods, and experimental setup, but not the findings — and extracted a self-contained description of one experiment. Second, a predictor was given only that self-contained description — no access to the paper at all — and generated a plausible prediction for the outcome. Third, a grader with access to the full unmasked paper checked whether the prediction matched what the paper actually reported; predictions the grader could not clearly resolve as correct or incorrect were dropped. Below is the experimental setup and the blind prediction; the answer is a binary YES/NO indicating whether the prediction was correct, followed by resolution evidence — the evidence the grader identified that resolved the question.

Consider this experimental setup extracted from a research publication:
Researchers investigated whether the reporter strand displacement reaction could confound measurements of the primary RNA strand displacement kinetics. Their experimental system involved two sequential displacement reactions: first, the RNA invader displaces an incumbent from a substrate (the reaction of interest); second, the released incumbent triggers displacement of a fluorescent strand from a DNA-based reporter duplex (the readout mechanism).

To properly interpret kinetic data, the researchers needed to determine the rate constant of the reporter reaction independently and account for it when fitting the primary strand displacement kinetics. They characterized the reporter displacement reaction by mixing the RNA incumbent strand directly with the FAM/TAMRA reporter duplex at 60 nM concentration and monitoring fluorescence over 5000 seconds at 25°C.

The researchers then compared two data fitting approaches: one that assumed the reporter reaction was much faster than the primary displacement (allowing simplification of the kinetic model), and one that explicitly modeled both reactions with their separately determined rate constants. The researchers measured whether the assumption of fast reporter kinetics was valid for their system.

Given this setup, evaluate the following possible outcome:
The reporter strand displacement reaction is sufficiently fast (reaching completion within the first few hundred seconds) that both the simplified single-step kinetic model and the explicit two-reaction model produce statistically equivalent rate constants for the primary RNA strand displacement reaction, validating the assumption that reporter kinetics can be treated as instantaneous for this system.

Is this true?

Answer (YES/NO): NO